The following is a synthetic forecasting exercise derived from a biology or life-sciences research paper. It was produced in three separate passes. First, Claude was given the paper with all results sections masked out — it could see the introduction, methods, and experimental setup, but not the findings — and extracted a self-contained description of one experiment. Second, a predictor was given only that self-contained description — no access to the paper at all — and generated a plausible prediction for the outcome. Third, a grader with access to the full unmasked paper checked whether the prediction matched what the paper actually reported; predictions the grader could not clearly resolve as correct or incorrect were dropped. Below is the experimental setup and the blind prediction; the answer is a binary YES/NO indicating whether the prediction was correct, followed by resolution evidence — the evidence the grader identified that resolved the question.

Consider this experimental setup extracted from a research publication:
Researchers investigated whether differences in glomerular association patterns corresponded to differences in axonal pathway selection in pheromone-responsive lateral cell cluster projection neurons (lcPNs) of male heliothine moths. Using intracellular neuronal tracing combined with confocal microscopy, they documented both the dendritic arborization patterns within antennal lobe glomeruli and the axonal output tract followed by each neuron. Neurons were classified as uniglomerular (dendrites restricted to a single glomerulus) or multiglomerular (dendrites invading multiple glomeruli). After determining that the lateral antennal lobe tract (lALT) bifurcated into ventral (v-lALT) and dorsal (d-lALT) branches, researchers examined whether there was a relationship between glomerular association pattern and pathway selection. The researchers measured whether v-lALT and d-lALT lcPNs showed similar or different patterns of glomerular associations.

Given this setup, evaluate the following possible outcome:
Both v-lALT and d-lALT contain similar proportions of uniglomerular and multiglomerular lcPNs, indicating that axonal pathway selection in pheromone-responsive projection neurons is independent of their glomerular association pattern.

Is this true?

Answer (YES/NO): NO